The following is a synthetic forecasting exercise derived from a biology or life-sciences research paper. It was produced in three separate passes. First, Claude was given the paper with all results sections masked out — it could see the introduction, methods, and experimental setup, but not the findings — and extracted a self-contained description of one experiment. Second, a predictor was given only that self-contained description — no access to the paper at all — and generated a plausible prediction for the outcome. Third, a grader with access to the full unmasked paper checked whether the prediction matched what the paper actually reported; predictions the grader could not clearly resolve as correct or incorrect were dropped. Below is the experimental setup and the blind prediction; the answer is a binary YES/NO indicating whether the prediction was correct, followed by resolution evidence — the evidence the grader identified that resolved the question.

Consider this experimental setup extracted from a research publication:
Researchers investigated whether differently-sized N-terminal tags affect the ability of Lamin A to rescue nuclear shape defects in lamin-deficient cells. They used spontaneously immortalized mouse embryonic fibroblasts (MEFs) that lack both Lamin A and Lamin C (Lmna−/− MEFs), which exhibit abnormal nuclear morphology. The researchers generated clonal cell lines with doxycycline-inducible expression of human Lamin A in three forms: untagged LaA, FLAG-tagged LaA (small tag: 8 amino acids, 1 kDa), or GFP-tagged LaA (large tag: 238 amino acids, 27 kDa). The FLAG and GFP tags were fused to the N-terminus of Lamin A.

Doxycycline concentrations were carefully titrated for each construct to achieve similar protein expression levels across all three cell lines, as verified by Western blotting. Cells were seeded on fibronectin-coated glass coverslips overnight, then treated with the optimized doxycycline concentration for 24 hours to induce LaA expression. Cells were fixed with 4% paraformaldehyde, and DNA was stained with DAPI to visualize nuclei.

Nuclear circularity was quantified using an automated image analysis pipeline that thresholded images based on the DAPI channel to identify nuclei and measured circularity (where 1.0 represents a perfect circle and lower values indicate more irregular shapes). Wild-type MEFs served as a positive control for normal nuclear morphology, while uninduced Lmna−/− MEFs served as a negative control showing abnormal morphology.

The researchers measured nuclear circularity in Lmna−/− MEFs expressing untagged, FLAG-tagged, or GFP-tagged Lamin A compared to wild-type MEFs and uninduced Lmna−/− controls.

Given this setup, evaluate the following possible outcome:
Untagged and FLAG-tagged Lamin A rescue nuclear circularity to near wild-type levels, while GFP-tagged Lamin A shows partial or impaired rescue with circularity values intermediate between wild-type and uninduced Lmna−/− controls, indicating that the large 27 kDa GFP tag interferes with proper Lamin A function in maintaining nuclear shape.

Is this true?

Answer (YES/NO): NO